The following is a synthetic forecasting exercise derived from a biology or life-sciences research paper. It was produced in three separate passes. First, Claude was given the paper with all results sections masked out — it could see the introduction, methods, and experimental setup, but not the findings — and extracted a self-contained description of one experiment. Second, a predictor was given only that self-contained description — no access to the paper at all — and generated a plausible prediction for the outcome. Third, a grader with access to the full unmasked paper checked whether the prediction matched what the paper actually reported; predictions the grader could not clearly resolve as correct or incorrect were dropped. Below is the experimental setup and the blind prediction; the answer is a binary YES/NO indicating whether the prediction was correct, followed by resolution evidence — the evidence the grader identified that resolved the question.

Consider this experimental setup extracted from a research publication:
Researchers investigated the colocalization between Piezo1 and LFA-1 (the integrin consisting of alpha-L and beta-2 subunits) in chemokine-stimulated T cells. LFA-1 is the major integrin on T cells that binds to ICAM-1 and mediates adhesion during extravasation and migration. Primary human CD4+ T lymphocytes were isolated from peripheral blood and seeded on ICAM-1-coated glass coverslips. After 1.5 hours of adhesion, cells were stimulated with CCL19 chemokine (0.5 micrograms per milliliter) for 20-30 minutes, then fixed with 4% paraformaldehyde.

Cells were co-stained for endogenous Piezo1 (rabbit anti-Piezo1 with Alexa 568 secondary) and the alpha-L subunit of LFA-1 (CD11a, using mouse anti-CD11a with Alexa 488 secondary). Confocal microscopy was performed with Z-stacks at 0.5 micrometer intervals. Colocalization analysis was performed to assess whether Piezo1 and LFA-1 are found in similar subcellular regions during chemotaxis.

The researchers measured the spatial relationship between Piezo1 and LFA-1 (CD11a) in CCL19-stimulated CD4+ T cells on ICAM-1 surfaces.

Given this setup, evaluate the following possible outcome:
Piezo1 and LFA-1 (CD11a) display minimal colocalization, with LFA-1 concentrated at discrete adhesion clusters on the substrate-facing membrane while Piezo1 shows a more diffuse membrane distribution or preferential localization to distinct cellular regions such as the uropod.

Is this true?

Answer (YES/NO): NO